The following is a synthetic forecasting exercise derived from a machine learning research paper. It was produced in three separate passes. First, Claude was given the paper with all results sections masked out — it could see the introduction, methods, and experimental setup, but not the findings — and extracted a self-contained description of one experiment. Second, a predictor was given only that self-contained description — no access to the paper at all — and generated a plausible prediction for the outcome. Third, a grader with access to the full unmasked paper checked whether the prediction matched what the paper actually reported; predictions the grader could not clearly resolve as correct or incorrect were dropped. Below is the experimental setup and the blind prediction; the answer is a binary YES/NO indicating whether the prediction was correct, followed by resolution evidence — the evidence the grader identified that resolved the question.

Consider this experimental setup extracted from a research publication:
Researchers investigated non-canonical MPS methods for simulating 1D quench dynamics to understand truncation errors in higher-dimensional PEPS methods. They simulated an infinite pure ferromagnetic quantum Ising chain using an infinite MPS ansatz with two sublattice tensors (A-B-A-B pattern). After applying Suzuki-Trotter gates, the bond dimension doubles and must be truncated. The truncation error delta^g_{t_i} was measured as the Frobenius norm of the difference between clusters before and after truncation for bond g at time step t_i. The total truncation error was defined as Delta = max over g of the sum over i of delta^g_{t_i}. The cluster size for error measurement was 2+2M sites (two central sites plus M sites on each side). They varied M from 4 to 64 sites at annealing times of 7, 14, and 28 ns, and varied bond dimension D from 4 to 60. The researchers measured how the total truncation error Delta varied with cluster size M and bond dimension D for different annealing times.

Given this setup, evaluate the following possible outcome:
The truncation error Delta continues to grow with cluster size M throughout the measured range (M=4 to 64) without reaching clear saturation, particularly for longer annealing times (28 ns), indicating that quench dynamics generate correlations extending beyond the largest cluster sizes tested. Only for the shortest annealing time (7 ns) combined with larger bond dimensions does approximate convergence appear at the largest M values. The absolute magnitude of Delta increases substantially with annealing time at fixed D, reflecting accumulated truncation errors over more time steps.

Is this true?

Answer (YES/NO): NO